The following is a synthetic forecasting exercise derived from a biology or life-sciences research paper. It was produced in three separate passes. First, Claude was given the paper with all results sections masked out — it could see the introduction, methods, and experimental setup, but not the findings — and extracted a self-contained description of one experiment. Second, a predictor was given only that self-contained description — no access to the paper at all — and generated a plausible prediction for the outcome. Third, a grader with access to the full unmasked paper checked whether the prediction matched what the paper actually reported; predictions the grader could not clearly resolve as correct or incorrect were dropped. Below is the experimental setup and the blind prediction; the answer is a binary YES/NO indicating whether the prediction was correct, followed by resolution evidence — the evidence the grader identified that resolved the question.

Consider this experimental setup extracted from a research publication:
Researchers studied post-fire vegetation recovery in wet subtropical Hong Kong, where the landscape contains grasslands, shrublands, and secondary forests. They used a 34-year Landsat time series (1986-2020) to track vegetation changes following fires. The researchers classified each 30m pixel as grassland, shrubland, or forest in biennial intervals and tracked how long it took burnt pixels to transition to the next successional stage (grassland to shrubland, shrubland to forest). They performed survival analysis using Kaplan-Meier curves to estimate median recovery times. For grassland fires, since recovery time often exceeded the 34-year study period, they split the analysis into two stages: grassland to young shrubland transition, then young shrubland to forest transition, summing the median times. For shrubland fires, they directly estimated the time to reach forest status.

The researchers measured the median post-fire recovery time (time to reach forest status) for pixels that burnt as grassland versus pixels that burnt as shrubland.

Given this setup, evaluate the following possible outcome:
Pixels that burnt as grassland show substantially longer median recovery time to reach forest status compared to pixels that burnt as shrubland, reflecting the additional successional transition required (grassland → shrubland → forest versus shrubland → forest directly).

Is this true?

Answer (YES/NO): YES